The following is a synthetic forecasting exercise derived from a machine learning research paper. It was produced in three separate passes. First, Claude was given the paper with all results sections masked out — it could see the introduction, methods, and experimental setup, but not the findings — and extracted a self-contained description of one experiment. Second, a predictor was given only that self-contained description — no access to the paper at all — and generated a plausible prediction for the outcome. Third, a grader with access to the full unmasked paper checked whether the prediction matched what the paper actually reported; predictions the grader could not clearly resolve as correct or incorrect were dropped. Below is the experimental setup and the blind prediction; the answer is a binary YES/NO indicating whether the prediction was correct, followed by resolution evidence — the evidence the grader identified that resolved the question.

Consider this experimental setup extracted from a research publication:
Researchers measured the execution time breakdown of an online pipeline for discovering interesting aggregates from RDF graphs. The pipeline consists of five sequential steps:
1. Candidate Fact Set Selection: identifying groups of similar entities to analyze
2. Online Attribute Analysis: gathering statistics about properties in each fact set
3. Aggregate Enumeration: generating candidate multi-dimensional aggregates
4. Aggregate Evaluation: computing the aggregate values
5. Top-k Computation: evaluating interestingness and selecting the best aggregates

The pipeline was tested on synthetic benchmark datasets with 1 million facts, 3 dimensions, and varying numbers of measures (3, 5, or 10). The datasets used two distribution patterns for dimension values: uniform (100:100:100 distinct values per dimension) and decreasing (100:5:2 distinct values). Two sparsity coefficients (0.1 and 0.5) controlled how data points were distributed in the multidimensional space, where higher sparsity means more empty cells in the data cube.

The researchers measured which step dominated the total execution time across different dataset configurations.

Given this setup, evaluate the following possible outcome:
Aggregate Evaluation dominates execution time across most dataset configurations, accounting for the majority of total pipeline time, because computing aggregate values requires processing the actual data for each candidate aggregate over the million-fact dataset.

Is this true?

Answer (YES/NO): YES